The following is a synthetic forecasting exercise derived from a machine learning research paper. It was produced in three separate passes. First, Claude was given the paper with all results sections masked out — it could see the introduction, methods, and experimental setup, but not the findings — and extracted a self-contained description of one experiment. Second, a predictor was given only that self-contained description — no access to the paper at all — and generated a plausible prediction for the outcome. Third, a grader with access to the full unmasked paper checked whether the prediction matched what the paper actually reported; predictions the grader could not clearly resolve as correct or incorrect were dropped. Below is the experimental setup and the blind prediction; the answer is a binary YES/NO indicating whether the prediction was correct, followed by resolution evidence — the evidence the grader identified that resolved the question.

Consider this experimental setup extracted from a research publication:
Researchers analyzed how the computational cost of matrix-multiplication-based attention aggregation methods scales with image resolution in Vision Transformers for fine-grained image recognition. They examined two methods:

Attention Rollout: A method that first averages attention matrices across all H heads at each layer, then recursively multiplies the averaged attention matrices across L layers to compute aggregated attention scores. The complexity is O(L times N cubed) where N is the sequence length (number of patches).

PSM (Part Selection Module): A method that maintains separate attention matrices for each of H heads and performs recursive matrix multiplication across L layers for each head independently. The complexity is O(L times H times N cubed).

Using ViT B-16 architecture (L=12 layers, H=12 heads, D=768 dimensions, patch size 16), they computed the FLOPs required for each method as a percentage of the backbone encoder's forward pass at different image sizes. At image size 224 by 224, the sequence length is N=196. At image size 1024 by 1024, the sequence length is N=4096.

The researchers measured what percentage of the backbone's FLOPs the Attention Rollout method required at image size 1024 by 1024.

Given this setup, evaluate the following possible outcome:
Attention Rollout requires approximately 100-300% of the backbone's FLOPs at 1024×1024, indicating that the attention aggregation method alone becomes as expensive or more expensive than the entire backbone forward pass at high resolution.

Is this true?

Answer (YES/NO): YES